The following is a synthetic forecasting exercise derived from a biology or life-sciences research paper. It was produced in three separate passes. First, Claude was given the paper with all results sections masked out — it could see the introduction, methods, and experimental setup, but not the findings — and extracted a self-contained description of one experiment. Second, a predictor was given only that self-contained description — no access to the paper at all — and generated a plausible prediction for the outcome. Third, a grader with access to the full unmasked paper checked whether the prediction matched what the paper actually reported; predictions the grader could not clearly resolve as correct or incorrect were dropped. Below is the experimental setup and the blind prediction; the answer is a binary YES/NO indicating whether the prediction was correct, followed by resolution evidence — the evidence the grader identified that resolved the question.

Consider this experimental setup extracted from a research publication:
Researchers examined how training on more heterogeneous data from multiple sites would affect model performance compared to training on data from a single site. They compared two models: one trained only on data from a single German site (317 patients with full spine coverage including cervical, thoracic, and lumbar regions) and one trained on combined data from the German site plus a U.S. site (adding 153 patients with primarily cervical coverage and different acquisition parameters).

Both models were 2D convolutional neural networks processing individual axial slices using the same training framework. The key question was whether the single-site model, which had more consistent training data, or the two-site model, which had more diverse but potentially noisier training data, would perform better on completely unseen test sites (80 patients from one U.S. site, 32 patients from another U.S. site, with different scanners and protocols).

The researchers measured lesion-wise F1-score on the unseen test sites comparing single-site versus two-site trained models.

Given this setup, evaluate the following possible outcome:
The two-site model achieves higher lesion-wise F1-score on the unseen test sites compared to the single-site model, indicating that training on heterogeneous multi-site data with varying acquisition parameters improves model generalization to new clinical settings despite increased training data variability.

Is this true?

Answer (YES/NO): YES